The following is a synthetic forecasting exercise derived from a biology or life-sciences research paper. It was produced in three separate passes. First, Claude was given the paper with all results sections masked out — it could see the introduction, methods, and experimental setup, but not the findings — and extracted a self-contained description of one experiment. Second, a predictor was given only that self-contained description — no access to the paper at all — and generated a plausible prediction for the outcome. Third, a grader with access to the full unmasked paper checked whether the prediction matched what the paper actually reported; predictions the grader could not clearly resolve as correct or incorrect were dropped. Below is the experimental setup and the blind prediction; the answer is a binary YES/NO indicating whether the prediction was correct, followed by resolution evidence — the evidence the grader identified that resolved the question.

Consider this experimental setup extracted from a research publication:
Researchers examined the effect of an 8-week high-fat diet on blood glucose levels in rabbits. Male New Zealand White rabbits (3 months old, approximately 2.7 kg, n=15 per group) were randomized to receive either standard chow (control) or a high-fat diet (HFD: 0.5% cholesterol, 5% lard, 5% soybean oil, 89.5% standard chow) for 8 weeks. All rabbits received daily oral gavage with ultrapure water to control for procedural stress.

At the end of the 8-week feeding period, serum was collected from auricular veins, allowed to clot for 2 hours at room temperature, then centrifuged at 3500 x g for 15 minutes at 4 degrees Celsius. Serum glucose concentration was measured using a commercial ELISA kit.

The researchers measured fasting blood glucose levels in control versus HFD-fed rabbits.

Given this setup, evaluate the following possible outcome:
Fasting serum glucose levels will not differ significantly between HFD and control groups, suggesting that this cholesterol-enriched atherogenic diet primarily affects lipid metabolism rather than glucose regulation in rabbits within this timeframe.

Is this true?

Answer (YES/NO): NO